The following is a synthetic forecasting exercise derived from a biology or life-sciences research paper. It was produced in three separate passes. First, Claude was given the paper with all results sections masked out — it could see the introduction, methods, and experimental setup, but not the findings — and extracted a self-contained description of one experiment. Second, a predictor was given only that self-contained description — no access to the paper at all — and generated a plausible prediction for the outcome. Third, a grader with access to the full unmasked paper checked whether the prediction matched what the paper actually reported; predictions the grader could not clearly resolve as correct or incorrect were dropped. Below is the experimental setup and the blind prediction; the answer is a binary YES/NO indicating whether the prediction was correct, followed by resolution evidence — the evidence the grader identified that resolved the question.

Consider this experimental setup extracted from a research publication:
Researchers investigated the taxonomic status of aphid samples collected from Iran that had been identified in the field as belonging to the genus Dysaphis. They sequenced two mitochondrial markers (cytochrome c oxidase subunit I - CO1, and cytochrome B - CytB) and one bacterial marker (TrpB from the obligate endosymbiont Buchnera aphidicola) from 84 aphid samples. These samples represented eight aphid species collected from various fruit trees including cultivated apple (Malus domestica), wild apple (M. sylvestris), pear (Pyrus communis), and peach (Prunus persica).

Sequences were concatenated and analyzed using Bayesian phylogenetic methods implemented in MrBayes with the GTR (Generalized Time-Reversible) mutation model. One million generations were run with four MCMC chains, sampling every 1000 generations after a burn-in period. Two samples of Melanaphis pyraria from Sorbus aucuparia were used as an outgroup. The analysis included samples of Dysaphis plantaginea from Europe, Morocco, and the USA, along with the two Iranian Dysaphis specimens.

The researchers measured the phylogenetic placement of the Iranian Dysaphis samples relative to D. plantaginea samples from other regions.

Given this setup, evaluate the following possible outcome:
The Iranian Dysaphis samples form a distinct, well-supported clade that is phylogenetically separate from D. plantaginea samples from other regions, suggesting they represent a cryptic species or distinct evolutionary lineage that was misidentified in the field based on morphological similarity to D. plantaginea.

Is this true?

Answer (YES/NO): YES